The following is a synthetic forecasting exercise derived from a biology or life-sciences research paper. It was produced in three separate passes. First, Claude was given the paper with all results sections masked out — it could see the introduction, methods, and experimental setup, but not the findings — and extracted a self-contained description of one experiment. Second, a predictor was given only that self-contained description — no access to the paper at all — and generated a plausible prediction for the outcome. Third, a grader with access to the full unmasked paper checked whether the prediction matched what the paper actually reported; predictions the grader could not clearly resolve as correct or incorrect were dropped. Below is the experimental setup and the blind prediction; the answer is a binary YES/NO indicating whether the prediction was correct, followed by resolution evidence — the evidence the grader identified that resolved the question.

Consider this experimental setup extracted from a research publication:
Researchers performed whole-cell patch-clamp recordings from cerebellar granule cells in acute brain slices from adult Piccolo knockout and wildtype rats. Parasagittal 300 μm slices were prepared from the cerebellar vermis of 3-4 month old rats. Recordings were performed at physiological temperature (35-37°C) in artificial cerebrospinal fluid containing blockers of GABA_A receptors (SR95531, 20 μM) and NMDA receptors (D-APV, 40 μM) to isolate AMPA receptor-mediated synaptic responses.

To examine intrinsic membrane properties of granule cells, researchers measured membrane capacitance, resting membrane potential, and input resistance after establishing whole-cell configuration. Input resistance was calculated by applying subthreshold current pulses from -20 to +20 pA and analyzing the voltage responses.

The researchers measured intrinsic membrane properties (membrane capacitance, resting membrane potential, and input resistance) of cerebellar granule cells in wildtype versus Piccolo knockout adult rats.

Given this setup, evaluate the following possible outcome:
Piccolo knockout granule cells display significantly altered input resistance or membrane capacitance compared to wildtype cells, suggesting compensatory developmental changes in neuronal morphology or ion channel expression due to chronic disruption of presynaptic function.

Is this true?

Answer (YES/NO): YES